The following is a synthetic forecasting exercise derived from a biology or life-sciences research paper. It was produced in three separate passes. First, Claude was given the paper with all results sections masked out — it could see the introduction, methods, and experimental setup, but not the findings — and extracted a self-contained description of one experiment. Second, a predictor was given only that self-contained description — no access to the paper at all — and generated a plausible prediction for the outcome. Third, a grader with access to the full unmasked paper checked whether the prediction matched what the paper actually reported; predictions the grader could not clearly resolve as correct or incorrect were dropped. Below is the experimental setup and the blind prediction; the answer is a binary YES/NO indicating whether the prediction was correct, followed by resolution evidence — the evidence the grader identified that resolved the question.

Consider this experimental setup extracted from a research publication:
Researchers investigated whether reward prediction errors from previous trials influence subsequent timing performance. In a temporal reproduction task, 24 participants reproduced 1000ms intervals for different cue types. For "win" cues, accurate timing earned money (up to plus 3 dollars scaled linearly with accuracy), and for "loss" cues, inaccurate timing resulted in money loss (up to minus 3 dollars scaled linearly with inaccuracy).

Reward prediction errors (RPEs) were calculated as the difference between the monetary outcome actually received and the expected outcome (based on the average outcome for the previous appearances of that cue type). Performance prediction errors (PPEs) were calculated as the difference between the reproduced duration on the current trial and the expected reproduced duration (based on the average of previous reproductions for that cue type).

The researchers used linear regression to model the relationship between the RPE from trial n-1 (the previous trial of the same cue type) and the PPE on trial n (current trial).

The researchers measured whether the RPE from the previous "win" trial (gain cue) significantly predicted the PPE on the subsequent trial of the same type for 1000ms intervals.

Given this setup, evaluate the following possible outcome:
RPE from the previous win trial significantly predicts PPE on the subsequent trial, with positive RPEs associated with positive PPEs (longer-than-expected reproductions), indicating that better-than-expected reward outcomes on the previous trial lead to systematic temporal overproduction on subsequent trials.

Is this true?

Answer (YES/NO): NO